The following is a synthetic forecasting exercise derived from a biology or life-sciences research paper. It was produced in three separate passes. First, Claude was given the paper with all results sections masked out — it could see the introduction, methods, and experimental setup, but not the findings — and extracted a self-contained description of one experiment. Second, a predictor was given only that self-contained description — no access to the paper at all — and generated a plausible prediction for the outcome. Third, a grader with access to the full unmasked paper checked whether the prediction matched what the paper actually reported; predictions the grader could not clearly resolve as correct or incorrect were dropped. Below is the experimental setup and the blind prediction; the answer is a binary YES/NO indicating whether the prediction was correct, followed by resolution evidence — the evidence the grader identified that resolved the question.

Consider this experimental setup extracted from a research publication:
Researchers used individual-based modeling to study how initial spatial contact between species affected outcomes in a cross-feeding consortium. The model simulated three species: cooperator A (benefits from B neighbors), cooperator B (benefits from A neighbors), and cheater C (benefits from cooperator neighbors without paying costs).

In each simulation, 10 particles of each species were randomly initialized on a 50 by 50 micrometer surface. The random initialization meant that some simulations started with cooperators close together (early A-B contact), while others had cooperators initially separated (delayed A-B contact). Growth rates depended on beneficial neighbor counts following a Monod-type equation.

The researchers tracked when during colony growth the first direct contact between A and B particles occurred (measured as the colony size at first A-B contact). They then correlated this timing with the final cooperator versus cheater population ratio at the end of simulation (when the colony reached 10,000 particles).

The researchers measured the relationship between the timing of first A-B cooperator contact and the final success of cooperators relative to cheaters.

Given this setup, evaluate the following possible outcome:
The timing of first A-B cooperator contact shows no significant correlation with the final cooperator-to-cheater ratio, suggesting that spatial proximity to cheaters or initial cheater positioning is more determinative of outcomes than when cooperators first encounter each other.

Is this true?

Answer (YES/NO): NO